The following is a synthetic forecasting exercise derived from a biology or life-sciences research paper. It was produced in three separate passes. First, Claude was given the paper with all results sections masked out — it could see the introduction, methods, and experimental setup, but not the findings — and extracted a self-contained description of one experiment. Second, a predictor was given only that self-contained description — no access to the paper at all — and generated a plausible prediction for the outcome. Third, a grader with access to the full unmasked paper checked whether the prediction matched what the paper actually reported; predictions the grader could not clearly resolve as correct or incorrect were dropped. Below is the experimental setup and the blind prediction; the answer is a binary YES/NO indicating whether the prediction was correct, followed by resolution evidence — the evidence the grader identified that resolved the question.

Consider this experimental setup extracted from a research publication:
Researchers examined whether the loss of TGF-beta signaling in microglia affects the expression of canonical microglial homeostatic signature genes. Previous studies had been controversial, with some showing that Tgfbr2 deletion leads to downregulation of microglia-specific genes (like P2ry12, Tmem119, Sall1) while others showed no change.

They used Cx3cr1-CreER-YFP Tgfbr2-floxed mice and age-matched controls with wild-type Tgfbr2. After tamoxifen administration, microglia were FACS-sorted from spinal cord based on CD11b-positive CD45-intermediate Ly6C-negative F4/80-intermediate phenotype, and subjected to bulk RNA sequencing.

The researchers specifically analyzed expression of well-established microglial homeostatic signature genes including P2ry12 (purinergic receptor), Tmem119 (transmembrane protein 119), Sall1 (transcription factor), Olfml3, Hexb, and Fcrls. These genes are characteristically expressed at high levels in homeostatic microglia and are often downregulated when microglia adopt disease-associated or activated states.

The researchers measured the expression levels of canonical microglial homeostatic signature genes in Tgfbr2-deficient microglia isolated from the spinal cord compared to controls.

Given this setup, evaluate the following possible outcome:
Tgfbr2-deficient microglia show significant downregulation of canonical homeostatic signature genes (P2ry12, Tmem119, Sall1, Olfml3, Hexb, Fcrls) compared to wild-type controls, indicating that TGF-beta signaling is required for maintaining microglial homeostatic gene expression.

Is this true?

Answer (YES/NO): YES